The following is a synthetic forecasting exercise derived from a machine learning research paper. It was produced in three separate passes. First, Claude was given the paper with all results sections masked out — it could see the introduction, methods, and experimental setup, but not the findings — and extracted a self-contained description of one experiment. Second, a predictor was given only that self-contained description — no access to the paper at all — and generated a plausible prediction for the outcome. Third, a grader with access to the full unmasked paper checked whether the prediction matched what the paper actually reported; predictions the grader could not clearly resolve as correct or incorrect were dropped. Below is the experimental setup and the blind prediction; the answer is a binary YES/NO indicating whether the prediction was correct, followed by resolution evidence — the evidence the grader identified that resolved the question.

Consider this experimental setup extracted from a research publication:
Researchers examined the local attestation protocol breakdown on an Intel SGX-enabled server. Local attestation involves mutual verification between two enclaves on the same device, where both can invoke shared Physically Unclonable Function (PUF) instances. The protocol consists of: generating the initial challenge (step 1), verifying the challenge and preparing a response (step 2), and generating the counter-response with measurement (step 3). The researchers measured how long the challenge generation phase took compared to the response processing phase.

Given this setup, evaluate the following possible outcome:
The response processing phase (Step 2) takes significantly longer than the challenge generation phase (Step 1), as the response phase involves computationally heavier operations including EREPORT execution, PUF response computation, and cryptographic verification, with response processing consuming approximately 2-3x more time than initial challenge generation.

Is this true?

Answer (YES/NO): NO